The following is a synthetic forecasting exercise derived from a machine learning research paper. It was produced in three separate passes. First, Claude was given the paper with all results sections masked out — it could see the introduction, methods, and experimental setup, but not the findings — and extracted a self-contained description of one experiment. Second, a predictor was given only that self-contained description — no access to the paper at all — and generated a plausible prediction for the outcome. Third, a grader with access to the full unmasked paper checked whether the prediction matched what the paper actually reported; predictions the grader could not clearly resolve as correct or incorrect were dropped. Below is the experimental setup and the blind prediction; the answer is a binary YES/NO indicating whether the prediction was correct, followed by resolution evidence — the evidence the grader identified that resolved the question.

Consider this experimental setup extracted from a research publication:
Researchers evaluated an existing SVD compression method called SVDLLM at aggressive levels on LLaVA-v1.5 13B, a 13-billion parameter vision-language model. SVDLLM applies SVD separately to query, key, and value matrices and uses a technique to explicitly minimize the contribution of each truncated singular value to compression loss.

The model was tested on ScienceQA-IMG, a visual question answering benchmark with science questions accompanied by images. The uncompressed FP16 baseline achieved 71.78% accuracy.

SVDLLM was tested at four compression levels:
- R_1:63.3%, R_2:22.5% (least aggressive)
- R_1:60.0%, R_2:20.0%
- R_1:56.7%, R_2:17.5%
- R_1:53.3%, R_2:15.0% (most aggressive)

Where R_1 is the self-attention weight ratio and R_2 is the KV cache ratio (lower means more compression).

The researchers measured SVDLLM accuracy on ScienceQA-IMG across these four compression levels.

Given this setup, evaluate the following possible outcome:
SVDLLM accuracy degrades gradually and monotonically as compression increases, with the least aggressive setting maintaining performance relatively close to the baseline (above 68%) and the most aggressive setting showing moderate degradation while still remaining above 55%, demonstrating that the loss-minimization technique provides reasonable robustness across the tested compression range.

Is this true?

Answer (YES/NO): NO